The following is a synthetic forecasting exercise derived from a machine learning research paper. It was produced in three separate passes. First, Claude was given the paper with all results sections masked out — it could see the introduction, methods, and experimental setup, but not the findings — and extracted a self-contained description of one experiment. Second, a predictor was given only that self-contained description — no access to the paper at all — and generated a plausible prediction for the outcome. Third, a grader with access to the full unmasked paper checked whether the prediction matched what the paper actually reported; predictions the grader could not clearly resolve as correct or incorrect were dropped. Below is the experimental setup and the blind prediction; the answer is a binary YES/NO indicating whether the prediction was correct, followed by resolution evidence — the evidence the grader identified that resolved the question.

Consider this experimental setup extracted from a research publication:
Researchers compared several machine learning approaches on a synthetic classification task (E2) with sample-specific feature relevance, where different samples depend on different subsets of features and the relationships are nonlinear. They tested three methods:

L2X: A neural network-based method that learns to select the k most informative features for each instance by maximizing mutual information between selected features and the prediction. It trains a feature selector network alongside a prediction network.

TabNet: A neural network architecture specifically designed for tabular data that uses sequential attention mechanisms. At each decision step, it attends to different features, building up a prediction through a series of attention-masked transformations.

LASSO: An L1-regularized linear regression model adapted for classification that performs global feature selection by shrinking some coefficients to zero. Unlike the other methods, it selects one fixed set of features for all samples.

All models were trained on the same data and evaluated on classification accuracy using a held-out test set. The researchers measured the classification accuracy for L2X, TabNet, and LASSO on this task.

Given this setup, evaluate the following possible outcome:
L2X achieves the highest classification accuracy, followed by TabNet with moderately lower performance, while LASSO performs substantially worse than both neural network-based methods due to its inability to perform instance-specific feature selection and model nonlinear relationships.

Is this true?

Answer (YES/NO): NO